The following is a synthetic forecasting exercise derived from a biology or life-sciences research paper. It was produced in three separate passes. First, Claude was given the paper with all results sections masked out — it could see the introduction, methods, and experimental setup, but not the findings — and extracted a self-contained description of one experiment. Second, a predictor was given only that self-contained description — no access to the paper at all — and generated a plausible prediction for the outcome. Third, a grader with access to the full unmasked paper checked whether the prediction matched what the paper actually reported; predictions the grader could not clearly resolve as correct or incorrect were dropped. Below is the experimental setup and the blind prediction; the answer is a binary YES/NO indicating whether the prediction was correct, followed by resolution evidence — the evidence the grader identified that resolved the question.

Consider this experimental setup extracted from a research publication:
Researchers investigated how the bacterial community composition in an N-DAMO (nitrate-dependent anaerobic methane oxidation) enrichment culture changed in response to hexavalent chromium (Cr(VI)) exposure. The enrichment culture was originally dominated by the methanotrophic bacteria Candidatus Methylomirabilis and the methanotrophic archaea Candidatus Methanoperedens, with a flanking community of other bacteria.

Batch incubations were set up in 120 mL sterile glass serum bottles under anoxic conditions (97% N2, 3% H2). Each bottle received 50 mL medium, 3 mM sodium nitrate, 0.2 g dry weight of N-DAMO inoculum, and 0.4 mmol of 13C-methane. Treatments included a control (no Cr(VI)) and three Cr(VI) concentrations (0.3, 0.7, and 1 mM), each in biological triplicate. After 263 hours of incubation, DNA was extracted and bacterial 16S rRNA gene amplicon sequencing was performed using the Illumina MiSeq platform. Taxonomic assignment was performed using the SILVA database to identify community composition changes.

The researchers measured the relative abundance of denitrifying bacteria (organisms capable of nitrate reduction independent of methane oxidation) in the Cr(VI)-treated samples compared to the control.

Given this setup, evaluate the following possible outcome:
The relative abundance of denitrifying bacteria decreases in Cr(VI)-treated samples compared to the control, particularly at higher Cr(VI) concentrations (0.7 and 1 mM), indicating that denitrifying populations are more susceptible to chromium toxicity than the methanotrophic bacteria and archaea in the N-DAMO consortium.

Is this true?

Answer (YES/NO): NO